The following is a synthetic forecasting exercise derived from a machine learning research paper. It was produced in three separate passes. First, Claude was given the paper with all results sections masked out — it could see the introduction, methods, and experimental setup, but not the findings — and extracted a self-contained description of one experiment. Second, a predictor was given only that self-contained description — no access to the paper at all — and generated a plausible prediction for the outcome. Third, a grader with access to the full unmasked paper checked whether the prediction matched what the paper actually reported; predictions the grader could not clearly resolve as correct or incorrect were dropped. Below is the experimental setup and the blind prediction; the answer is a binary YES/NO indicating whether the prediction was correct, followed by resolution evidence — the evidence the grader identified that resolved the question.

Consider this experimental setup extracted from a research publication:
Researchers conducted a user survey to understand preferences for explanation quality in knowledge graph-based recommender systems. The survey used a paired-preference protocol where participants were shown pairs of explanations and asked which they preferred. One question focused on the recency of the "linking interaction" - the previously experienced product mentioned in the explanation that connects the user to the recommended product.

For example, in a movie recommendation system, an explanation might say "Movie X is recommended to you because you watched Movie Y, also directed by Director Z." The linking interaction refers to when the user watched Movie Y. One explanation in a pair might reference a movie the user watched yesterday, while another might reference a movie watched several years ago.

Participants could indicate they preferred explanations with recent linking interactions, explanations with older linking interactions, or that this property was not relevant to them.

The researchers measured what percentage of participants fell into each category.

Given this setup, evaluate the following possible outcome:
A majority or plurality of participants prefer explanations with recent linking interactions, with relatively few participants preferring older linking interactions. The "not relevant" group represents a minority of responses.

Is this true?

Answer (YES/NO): YES